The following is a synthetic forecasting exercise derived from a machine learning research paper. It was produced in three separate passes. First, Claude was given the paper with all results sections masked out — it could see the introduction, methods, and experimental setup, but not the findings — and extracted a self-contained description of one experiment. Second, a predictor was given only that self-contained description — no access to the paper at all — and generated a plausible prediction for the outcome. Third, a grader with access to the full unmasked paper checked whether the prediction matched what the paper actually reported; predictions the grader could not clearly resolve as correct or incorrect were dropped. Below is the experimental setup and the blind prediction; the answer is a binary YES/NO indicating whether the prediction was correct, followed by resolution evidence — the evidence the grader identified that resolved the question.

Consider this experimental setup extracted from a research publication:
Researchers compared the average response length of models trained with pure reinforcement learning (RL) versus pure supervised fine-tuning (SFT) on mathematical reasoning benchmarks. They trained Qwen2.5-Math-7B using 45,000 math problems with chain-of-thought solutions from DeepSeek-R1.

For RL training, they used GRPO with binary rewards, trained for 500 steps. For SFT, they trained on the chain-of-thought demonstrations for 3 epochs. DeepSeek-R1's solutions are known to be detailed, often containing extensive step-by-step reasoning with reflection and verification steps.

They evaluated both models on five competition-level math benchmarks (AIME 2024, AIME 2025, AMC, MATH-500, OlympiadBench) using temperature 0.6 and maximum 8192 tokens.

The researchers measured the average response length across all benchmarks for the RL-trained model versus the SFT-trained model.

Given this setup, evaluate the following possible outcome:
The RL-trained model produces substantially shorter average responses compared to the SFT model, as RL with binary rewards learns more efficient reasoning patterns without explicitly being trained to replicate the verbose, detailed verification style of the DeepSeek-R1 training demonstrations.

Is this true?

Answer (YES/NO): YES